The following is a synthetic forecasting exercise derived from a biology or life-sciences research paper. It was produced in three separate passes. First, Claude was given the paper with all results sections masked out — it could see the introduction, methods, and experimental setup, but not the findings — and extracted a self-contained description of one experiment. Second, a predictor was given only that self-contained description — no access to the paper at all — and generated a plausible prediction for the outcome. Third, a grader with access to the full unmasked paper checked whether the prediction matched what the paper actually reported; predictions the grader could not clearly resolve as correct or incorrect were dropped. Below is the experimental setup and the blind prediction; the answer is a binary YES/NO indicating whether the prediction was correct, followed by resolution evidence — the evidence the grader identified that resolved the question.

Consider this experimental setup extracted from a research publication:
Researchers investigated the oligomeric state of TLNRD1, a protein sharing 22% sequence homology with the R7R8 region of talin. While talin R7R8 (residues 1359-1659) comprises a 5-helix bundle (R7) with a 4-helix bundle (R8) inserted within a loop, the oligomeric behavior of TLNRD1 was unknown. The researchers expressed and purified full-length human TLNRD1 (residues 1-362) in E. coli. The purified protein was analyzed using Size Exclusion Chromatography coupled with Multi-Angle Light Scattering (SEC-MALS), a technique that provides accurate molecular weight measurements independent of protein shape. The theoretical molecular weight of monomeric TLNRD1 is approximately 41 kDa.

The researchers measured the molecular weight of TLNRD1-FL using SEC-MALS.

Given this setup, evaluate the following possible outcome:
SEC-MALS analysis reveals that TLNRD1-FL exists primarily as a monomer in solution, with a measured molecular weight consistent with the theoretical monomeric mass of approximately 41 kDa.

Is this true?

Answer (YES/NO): NO